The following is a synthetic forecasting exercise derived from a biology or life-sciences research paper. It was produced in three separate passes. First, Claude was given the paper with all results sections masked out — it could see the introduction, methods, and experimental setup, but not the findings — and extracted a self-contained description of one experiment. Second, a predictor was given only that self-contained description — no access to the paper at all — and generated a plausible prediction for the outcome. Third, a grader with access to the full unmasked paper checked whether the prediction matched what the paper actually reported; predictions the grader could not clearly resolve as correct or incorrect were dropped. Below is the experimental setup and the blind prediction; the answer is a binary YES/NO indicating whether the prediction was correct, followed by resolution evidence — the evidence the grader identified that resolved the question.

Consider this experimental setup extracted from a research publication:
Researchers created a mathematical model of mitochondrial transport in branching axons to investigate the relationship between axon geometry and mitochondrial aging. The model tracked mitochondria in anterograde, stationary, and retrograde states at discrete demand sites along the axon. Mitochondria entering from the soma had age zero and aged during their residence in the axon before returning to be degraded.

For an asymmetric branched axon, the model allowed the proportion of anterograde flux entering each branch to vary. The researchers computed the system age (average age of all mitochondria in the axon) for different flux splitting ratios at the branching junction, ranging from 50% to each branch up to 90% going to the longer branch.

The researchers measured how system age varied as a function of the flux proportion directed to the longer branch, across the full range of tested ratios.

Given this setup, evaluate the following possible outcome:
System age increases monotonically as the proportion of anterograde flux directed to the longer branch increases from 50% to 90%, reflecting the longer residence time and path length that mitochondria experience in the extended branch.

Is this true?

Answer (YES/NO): YES